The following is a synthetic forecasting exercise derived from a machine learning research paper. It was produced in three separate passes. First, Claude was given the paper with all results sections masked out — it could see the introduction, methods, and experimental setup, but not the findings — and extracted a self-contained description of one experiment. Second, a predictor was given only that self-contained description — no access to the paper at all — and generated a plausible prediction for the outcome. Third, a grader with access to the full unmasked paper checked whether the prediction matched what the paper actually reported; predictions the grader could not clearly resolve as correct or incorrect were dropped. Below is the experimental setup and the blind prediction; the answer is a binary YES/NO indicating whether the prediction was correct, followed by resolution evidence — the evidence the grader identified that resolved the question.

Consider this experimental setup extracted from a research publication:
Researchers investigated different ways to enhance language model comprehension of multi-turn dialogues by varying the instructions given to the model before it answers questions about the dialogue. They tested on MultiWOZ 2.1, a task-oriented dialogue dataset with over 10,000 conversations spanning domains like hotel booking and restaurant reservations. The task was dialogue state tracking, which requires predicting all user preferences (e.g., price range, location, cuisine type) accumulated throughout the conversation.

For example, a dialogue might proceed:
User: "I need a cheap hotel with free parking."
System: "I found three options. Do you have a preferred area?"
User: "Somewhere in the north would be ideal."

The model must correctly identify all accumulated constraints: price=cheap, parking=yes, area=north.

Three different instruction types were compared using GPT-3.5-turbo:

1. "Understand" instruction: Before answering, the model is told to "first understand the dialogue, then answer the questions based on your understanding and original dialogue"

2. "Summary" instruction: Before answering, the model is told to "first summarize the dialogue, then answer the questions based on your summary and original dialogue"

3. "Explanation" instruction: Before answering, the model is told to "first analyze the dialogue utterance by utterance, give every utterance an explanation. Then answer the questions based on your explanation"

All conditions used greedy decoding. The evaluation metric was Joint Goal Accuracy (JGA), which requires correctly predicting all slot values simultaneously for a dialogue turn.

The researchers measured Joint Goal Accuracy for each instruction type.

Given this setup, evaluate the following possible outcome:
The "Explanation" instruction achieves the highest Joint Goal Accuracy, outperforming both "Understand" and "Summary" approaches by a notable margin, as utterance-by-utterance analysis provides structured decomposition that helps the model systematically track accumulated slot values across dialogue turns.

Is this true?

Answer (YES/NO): YES